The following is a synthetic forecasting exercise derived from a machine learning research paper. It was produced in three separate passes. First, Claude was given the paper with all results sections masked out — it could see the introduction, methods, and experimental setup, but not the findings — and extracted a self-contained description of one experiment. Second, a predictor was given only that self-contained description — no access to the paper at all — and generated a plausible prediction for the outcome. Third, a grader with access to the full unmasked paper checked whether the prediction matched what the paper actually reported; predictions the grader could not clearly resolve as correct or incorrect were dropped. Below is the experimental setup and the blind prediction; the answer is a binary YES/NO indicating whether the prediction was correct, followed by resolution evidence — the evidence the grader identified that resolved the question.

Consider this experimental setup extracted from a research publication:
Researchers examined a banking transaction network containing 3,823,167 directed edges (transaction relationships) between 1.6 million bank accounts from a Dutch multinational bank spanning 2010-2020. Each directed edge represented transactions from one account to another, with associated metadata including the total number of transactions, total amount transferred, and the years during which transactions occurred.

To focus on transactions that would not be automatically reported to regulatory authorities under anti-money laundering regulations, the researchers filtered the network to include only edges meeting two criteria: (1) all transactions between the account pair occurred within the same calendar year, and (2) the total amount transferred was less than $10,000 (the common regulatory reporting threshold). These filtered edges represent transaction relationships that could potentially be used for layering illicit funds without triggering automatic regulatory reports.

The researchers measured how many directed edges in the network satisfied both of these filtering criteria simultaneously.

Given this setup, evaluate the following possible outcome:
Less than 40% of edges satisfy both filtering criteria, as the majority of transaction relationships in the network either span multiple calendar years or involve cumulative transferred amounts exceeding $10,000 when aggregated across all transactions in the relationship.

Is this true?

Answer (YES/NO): YES